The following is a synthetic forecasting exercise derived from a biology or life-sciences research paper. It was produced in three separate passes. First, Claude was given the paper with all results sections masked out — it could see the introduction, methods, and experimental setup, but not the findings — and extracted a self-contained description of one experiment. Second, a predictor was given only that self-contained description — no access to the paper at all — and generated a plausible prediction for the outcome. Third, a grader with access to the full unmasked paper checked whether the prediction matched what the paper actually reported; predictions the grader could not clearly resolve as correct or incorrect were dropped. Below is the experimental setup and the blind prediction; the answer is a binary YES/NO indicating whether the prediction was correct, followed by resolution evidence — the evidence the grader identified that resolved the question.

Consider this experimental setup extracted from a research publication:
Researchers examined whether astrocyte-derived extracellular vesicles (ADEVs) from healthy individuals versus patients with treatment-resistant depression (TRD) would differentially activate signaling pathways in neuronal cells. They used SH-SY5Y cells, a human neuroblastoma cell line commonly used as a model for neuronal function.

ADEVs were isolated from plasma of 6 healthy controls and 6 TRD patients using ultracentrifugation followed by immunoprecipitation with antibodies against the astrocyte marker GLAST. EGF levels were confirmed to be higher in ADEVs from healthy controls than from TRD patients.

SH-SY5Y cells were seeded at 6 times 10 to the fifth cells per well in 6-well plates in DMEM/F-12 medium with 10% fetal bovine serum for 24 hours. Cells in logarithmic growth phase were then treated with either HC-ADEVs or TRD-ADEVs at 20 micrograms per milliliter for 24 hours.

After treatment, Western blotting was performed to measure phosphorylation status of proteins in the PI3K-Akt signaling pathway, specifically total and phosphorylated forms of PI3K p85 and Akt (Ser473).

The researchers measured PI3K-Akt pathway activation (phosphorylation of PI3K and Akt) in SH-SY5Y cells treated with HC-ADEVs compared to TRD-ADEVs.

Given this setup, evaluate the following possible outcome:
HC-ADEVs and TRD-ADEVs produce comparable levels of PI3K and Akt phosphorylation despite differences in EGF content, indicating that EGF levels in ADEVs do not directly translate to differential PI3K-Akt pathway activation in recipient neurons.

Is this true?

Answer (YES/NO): NO